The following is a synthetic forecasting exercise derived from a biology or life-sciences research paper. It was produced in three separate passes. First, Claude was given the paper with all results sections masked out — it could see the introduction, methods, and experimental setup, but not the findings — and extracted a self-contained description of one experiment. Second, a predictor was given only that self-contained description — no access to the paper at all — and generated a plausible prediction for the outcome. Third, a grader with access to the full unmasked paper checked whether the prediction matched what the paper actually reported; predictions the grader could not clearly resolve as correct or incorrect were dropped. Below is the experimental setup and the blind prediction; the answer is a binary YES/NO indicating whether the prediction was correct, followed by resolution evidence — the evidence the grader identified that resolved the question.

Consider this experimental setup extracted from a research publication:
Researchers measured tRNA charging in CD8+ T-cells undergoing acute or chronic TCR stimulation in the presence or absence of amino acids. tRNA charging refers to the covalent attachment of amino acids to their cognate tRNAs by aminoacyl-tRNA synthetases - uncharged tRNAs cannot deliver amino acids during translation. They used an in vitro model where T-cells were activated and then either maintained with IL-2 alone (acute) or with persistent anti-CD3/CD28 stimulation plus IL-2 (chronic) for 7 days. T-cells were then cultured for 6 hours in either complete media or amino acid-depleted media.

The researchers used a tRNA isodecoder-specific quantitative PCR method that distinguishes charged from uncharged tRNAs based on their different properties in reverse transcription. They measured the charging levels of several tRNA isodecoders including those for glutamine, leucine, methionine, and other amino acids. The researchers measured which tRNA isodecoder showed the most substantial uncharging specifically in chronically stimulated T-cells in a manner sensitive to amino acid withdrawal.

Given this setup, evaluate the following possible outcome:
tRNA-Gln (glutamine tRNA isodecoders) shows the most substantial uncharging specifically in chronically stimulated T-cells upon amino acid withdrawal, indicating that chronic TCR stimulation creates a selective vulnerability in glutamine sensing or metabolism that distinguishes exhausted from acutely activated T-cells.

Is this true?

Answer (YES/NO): YES